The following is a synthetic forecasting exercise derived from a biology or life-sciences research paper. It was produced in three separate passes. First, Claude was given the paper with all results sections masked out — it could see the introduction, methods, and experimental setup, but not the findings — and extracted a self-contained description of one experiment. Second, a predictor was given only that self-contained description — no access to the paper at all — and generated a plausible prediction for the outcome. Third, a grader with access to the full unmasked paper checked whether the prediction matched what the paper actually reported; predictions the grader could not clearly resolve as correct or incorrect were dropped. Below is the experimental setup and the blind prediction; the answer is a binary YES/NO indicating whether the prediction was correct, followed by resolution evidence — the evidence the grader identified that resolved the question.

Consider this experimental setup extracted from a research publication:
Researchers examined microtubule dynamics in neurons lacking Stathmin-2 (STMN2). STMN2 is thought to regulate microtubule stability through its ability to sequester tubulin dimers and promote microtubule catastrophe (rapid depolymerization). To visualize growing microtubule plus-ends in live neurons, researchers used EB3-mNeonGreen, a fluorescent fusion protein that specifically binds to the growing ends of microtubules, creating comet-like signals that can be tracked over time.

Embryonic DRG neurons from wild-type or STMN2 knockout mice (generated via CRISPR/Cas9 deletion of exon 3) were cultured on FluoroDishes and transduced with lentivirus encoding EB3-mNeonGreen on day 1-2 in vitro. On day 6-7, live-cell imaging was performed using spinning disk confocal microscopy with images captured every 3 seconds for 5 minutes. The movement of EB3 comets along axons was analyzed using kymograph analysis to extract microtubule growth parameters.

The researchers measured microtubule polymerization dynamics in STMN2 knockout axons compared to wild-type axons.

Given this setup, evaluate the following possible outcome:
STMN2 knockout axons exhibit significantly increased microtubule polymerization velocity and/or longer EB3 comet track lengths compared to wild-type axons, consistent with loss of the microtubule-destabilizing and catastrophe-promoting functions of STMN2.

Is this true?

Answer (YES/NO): NO